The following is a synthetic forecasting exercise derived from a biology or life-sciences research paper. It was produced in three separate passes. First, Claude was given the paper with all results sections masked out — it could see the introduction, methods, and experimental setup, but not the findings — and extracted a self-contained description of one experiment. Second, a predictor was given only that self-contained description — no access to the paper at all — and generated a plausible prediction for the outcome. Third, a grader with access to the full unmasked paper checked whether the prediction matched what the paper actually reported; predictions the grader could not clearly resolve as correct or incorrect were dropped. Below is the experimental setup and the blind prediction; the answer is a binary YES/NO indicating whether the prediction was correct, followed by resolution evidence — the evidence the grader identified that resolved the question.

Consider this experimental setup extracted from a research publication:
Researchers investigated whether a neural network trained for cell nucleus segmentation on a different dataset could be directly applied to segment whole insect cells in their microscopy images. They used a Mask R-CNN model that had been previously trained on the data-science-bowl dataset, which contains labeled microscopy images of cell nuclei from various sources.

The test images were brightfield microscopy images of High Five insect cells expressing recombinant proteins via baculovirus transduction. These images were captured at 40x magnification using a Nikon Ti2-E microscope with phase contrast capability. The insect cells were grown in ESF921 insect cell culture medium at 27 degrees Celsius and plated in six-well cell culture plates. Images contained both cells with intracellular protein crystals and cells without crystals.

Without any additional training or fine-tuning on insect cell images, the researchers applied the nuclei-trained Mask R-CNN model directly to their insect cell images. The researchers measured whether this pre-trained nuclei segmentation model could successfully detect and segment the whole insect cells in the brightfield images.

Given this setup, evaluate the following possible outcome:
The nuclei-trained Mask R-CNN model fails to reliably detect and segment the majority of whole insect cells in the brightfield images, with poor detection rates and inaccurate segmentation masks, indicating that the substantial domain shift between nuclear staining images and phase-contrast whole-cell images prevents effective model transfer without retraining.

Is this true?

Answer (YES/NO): NO